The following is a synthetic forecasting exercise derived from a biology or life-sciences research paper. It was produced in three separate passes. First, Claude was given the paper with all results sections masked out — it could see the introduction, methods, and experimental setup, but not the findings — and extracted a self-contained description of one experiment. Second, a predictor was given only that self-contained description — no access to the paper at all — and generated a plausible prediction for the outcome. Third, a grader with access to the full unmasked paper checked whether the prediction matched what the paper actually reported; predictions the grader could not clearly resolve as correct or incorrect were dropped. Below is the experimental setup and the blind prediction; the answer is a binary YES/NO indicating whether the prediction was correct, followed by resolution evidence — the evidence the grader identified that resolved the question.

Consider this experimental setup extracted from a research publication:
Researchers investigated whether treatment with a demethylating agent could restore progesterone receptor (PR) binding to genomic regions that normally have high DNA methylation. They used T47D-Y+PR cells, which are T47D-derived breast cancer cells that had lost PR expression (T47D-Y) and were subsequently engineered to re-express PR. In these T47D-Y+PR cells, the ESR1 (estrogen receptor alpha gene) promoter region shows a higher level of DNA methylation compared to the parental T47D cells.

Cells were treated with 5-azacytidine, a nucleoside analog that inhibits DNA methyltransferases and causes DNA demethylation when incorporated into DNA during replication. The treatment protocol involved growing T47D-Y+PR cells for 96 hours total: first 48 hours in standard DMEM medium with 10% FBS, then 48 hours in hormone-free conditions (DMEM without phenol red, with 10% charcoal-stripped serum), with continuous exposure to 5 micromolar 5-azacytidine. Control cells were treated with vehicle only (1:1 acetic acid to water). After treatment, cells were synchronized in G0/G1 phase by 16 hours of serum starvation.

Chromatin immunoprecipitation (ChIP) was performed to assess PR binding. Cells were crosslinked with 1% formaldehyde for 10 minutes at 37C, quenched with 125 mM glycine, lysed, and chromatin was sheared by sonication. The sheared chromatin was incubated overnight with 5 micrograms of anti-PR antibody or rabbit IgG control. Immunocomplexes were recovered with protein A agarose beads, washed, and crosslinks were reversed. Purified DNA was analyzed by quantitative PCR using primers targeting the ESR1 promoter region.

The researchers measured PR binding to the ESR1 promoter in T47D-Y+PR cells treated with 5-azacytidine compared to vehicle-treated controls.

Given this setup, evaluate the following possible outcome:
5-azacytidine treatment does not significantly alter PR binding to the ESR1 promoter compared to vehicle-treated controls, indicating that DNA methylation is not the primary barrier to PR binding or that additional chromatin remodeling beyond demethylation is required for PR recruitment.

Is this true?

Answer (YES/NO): YES